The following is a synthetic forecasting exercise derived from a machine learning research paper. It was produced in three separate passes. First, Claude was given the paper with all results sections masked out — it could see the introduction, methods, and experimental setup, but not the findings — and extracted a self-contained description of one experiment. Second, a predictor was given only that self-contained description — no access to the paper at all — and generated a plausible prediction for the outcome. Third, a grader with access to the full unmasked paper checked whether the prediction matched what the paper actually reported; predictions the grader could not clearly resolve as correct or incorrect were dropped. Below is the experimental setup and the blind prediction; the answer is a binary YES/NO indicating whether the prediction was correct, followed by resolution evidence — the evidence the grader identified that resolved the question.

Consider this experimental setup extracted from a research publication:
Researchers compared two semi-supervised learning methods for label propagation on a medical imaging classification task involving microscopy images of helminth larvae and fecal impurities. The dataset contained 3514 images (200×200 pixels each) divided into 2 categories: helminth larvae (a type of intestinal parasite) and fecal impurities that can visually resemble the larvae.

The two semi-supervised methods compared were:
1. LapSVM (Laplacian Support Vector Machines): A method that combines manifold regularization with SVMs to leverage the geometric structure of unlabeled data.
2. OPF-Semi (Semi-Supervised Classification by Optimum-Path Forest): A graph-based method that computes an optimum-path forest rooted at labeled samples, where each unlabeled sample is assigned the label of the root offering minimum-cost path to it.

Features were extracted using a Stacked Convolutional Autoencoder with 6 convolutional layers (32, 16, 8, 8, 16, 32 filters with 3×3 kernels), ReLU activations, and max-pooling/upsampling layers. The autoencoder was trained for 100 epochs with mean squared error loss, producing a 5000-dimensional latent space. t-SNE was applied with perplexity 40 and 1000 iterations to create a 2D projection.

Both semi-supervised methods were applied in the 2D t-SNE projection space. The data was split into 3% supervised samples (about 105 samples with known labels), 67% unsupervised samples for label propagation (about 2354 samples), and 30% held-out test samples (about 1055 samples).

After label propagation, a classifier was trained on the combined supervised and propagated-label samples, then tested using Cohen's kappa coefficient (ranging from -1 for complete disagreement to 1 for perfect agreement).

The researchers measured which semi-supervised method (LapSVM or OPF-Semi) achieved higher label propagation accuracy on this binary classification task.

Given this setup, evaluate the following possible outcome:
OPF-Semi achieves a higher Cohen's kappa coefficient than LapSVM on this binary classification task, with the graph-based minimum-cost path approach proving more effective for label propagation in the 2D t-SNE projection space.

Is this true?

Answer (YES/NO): YES